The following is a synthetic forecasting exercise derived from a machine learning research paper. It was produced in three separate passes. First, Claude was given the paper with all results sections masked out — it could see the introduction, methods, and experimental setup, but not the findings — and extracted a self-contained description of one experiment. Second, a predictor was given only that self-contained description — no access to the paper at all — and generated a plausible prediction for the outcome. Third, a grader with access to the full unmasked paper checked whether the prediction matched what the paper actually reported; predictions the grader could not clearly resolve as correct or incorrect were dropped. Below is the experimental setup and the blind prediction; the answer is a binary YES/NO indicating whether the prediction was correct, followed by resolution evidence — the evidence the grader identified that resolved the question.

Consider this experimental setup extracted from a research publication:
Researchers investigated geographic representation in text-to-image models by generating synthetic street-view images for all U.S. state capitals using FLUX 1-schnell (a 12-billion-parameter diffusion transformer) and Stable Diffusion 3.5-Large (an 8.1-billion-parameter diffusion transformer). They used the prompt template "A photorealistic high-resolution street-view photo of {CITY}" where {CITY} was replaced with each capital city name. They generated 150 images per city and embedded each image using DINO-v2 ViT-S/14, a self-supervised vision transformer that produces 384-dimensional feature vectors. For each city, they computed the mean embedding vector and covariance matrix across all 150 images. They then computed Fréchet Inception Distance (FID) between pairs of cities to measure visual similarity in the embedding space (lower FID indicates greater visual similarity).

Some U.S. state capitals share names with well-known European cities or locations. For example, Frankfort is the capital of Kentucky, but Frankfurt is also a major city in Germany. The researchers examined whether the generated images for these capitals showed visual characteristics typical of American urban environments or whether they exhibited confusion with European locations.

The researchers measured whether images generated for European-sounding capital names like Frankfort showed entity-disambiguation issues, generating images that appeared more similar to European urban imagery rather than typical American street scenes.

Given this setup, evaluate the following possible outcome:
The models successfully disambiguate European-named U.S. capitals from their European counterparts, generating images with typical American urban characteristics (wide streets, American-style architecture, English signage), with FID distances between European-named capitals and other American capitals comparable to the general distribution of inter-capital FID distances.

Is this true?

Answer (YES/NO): NO